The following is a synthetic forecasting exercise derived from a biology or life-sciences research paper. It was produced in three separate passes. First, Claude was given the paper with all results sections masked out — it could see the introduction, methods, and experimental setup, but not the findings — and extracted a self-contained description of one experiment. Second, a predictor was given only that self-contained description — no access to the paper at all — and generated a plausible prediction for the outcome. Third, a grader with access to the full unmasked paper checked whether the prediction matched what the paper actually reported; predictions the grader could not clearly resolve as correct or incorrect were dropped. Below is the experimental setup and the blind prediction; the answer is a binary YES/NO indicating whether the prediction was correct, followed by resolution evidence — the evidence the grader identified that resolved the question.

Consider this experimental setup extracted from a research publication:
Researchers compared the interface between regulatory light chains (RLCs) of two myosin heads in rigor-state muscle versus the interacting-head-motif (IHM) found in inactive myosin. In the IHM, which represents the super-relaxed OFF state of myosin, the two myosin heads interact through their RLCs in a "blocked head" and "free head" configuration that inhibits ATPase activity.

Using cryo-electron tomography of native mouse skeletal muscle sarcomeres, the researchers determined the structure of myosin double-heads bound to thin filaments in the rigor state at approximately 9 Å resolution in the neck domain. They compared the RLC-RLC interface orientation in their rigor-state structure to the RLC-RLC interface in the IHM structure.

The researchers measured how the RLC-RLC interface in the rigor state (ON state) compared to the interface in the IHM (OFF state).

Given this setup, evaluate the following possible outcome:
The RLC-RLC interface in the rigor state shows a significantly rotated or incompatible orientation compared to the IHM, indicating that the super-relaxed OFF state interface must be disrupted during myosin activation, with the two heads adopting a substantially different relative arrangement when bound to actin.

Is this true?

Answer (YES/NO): NO